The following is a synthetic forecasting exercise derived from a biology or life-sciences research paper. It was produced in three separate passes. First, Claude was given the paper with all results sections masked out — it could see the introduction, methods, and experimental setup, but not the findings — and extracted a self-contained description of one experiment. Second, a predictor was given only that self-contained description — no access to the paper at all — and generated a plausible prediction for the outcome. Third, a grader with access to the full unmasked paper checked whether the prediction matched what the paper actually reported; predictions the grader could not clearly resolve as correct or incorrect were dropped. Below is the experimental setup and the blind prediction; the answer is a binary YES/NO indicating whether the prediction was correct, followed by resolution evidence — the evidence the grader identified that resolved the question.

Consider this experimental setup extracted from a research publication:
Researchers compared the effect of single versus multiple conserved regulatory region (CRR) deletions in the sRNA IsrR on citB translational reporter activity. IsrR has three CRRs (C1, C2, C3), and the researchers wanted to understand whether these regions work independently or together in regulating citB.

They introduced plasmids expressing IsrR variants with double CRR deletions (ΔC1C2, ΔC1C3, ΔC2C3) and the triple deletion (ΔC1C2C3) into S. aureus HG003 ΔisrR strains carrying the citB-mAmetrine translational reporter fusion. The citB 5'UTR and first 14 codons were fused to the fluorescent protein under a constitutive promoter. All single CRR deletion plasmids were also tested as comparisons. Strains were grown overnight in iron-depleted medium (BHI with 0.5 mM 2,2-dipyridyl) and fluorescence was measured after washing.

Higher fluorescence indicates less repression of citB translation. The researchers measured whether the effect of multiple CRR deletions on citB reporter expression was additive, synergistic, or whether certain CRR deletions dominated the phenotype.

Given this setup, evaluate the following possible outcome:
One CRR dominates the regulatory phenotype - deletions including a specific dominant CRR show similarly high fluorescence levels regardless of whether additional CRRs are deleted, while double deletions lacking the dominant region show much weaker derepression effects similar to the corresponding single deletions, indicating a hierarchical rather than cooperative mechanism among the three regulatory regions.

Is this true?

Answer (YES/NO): NO